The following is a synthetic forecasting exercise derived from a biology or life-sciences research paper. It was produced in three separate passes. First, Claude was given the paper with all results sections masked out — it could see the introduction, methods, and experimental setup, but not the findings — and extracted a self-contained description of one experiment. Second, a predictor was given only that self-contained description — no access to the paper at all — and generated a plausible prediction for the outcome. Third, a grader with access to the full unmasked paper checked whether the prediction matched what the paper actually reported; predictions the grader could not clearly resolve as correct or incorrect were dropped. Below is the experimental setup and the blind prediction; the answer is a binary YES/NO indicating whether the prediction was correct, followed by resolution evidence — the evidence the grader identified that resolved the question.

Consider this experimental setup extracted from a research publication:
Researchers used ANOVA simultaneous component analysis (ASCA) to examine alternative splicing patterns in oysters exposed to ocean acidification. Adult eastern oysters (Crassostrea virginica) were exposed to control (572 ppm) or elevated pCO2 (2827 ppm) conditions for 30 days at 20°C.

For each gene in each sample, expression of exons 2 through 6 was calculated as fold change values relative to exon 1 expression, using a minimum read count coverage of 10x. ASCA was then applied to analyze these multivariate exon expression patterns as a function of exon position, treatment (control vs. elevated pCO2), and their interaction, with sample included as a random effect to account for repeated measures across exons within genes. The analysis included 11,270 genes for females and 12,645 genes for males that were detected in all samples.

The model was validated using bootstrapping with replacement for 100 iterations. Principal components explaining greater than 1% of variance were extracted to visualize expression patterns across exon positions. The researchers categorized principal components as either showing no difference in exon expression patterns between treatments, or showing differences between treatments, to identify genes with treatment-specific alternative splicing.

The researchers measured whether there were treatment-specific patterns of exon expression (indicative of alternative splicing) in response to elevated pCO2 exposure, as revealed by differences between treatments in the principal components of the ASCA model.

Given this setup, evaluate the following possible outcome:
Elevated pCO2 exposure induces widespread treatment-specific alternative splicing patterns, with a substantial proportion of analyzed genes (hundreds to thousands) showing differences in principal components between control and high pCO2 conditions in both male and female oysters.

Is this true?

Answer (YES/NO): NO